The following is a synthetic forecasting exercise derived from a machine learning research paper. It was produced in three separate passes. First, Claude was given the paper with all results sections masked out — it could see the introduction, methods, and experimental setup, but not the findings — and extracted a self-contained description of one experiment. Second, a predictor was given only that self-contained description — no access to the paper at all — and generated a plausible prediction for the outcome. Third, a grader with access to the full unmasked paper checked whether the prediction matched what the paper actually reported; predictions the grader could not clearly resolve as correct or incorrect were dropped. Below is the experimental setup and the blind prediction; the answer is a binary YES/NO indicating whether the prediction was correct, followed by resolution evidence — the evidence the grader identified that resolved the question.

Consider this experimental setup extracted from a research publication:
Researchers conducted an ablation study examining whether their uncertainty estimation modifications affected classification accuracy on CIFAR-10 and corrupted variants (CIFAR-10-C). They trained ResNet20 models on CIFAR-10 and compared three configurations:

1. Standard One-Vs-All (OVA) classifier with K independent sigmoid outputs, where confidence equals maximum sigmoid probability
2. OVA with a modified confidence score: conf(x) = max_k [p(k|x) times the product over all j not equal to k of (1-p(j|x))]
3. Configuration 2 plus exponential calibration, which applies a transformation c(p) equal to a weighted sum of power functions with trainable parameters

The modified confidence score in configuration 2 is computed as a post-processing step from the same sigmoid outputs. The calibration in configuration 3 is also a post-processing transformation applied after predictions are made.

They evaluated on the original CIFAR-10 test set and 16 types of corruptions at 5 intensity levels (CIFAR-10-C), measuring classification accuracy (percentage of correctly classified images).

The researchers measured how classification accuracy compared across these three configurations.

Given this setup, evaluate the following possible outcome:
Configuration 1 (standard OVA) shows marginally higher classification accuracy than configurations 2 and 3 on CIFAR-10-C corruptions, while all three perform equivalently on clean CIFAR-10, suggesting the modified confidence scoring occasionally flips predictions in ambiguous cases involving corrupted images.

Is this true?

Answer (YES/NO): NO